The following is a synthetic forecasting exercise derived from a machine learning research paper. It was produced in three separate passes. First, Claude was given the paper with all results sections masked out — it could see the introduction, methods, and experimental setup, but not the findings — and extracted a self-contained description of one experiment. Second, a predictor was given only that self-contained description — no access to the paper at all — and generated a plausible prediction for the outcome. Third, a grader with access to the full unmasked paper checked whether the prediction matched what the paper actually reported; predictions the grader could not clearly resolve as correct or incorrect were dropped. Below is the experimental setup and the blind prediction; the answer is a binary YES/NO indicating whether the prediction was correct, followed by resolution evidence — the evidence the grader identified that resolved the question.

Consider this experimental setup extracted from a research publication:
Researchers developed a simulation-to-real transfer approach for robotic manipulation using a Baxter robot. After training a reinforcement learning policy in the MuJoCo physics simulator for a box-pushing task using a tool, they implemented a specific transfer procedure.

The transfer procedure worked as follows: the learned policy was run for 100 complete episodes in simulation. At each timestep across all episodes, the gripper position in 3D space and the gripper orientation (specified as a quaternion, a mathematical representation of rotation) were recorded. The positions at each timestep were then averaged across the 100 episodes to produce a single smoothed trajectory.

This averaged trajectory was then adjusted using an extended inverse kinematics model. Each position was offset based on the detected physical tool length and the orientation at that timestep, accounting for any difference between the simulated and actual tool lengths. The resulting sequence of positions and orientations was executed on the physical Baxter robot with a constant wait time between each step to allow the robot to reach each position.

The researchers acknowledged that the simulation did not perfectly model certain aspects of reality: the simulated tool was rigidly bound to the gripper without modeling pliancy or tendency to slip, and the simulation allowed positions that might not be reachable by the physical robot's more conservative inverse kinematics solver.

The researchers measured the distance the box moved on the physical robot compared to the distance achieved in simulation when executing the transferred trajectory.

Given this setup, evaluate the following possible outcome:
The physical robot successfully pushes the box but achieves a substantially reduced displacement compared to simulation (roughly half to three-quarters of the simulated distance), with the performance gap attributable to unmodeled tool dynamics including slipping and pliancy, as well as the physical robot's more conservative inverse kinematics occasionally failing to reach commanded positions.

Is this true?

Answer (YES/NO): YES